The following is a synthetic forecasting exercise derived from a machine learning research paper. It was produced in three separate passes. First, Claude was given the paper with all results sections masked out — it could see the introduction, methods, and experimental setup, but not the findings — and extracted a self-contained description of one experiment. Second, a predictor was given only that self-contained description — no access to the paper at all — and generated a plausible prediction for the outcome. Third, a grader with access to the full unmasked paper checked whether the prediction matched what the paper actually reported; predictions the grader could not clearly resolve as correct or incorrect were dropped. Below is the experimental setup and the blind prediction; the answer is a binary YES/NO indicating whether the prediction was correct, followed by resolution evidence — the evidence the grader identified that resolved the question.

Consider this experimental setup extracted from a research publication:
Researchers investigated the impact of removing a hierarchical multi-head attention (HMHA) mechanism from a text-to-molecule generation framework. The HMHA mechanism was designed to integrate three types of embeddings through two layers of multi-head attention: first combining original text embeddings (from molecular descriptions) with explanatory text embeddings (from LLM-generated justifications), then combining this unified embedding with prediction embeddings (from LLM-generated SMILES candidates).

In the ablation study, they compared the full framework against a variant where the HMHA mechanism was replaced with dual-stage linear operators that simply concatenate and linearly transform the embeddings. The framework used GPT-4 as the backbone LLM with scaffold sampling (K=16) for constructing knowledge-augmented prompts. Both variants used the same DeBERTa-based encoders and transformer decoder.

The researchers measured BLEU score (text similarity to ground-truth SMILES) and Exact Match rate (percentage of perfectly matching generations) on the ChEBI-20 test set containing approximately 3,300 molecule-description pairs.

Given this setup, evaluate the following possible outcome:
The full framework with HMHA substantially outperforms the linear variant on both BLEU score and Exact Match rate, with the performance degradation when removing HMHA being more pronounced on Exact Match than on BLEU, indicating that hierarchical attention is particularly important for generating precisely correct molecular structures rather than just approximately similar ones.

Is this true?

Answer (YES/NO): NO